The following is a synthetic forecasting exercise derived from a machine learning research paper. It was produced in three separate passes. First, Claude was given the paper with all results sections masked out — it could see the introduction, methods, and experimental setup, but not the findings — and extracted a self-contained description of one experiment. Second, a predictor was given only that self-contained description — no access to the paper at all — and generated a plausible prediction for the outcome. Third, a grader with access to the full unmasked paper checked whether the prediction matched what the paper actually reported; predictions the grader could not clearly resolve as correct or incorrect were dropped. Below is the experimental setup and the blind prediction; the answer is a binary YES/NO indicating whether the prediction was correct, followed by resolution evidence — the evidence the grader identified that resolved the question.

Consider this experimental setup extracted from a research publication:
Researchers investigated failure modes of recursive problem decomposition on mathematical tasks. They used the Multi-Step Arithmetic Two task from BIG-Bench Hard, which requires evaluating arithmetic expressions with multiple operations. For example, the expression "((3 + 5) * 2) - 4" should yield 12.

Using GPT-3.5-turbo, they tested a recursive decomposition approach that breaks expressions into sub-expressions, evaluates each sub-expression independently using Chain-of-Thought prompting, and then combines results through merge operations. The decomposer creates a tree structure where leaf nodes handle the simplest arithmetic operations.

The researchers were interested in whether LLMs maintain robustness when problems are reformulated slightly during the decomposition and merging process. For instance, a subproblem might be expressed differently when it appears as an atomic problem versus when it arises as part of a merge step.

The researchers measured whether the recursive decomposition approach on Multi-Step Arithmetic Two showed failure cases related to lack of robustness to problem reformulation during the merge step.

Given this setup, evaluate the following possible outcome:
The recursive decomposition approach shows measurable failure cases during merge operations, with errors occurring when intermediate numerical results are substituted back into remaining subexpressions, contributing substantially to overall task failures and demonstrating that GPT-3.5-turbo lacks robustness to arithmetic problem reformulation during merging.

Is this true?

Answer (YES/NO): NO